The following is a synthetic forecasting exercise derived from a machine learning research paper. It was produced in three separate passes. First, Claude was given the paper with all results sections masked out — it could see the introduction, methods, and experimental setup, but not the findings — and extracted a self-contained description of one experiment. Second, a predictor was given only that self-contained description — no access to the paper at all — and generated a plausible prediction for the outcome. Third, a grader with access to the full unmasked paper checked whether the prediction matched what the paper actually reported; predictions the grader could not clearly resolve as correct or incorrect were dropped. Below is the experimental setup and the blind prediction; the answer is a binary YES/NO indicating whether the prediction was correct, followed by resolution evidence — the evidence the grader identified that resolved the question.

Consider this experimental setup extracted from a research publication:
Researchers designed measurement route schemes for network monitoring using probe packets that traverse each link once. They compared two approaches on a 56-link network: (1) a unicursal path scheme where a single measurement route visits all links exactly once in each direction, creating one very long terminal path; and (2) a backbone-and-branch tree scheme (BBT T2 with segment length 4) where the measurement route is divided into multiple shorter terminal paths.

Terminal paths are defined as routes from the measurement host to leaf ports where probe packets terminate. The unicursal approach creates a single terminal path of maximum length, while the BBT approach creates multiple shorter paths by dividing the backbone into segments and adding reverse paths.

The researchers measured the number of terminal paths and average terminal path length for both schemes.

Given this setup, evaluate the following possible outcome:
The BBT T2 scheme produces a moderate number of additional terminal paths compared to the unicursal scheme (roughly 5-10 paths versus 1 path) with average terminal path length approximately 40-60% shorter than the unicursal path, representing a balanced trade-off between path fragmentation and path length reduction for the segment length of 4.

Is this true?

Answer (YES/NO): NO